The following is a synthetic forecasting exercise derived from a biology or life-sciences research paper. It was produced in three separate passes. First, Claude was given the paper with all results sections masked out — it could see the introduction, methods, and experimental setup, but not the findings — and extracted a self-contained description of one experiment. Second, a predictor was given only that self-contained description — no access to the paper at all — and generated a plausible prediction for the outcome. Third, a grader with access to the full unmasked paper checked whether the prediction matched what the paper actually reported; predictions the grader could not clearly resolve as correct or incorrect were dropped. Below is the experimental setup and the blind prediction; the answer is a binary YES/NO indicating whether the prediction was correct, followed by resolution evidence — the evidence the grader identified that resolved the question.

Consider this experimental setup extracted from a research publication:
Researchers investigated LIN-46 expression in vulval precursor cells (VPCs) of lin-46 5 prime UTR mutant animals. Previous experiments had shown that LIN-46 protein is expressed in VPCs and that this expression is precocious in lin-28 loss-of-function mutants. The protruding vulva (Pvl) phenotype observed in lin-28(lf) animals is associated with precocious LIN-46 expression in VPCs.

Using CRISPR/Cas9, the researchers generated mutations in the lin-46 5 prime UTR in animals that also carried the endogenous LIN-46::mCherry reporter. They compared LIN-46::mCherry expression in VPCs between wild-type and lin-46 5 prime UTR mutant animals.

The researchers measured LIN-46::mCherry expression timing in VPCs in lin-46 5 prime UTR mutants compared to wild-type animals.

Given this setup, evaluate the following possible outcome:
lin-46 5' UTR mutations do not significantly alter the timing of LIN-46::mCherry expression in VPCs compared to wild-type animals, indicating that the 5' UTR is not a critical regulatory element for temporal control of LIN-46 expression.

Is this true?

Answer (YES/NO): NO